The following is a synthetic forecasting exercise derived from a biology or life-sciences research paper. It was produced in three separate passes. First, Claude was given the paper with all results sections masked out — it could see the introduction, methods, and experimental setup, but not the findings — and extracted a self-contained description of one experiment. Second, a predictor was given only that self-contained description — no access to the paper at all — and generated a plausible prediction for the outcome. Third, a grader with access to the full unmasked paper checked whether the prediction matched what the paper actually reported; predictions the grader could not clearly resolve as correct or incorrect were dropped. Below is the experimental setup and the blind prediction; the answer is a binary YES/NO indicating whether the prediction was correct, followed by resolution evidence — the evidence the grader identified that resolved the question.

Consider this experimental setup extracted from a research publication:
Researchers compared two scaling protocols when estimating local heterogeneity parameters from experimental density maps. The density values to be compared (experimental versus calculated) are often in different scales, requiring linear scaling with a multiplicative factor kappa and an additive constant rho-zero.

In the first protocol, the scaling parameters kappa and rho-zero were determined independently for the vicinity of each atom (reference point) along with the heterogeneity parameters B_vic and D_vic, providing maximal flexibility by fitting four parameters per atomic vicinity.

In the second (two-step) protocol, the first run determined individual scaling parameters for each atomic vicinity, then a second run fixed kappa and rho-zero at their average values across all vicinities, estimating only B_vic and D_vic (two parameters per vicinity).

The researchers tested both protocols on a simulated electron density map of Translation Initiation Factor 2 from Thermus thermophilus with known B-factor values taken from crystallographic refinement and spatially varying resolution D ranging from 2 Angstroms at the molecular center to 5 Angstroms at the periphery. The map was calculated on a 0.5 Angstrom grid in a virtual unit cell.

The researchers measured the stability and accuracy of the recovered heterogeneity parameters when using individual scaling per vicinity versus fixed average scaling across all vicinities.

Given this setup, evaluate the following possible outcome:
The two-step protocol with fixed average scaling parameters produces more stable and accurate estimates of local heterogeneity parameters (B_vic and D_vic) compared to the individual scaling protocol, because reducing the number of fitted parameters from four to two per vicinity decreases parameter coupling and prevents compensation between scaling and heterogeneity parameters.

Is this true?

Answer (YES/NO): NO